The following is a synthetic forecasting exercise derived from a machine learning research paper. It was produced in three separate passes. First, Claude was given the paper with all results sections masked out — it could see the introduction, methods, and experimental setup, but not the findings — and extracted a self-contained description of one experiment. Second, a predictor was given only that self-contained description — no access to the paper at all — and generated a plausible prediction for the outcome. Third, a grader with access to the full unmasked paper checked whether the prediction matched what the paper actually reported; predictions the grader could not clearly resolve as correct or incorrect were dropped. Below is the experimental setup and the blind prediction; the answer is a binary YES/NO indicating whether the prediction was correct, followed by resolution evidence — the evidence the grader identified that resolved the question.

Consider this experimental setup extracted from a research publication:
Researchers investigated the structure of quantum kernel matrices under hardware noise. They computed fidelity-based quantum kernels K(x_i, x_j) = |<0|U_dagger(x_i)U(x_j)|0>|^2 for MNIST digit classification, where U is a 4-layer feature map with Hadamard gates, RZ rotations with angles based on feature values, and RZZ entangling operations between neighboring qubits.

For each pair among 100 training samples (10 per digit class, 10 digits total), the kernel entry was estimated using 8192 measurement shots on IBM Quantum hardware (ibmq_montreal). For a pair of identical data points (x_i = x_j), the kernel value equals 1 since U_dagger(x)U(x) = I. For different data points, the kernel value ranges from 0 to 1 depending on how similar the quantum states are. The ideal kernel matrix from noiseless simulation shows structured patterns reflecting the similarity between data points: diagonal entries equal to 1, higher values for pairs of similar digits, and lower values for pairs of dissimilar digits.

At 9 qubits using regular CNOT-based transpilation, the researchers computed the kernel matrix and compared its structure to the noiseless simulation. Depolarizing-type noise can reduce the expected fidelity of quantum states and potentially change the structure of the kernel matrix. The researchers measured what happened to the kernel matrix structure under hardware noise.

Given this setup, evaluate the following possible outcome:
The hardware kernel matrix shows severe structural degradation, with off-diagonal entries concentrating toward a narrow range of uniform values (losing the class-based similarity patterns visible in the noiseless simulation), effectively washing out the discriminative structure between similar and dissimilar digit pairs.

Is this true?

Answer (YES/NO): YES